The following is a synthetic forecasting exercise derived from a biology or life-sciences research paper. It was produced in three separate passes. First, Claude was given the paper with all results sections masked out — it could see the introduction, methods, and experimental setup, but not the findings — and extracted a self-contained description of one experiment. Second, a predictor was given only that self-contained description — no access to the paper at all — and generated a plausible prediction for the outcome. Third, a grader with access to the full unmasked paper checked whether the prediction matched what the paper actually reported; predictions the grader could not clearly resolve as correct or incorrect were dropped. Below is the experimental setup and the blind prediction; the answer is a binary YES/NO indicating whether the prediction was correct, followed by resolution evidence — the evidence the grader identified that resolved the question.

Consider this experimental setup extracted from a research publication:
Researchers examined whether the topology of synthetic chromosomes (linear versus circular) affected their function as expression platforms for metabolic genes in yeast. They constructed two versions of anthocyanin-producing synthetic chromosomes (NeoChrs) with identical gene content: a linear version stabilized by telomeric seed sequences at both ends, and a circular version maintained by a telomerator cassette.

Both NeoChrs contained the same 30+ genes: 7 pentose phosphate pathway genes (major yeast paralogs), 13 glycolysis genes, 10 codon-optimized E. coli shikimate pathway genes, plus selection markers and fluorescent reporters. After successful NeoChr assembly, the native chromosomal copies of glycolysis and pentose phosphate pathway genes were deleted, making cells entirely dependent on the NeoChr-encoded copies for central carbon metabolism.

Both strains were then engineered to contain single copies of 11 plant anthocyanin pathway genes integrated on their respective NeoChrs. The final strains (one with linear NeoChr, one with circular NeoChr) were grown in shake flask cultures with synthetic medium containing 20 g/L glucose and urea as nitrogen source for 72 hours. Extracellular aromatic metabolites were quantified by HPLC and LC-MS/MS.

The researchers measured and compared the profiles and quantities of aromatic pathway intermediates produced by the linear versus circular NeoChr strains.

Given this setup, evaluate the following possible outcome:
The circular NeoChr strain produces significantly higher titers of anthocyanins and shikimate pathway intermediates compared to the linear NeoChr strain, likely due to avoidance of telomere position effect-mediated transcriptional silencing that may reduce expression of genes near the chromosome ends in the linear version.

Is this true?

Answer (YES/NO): NO